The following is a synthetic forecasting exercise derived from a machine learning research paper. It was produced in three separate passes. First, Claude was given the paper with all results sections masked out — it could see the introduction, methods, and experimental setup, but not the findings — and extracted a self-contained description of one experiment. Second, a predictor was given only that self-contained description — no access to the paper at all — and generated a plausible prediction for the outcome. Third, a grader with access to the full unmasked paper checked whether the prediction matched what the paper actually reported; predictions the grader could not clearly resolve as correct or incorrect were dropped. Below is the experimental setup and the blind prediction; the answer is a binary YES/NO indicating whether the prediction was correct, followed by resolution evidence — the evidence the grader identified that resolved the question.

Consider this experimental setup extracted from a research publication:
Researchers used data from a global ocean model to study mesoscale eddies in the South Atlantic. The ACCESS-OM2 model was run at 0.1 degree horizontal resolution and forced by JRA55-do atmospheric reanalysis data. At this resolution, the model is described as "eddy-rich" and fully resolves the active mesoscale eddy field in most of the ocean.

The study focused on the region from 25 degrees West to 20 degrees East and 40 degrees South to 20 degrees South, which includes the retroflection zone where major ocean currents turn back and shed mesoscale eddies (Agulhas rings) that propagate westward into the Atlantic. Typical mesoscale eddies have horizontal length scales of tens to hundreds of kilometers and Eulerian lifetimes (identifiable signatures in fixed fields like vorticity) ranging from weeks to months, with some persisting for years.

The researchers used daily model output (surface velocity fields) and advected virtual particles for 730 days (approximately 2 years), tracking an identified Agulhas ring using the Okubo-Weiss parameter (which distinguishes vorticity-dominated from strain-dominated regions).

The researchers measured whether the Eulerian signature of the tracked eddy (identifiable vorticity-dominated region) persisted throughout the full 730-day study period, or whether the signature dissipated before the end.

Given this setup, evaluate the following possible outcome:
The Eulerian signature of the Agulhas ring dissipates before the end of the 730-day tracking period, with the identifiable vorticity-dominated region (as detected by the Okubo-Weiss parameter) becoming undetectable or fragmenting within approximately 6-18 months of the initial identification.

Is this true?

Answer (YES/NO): YES